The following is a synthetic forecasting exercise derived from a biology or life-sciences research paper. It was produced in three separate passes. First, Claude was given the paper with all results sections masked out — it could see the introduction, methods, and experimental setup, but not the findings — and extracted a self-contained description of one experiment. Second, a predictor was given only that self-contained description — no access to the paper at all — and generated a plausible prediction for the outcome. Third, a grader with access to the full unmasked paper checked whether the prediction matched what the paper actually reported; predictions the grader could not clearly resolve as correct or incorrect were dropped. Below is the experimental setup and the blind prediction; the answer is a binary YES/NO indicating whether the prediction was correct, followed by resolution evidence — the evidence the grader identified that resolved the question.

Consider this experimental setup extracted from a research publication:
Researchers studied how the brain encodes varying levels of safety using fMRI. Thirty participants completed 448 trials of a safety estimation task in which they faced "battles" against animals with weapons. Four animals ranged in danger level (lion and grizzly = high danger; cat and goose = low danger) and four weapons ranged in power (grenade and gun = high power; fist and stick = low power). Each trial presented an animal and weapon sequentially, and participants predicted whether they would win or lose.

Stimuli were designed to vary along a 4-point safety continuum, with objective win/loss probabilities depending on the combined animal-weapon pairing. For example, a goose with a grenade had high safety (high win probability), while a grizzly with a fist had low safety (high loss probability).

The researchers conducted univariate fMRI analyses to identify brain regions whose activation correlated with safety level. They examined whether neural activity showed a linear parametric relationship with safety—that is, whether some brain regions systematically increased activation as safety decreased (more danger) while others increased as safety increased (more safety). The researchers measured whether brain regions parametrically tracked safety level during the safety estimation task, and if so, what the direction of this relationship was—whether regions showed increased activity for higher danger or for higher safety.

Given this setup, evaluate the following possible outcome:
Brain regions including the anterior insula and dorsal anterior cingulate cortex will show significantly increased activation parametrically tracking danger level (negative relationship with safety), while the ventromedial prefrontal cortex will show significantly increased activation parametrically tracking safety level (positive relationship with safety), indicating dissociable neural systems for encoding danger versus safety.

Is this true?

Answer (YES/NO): YES